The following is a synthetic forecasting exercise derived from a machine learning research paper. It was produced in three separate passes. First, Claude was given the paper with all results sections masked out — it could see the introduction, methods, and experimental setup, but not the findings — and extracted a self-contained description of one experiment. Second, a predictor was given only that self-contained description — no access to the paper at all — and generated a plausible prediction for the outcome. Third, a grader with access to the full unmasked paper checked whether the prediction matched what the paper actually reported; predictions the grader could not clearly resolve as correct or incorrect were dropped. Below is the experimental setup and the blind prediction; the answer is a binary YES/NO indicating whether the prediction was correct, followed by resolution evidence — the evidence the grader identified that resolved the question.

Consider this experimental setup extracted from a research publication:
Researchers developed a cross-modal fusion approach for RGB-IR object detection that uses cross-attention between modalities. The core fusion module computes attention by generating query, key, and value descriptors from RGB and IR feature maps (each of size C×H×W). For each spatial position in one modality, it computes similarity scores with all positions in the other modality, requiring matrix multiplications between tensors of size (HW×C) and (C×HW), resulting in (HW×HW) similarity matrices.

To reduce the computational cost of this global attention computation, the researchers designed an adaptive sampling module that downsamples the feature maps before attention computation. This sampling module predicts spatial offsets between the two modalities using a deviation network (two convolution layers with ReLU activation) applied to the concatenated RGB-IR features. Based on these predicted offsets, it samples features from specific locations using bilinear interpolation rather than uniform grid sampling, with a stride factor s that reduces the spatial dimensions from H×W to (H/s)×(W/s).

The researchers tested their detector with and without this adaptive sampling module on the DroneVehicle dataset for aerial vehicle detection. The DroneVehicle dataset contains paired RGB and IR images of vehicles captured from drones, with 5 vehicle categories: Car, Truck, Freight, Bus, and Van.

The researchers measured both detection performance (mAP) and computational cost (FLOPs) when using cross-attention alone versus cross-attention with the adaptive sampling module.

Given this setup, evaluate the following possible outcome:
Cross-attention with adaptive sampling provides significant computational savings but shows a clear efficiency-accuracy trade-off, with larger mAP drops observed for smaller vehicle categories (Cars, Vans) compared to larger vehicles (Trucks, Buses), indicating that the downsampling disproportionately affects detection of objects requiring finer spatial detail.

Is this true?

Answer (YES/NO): NO